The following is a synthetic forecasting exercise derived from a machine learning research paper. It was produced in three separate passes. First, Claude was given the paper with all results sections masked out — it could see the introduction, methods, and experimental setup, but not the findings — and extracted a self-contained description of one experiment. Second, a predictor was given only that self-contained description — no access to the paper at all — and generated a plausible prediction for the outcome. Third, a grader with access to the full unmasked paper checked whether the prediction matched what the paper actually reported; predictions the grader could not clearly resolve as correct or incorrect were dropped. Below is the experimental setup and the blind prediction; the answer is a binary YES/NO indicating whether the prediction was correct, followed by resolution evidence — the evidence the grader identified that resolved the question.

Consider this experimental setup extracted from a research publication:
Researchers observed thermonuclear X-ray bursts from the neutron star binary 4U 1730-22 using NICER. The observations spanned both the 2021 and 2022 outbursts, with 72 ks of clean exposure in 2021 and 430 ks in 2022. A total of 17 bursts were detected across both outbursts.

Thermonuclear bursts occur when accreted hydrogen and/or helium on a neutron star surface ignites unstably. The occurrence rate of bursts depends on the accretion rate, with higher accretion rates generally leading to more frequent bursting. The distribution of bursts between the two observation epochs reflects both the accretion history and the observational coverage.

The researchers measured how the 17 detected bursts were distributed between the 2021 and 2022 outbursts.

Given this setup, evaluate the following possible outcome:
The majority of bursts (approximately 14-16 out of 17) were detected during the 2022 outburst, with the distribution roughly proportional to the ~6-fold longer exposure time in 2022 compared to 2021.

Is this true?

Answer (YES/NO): YES